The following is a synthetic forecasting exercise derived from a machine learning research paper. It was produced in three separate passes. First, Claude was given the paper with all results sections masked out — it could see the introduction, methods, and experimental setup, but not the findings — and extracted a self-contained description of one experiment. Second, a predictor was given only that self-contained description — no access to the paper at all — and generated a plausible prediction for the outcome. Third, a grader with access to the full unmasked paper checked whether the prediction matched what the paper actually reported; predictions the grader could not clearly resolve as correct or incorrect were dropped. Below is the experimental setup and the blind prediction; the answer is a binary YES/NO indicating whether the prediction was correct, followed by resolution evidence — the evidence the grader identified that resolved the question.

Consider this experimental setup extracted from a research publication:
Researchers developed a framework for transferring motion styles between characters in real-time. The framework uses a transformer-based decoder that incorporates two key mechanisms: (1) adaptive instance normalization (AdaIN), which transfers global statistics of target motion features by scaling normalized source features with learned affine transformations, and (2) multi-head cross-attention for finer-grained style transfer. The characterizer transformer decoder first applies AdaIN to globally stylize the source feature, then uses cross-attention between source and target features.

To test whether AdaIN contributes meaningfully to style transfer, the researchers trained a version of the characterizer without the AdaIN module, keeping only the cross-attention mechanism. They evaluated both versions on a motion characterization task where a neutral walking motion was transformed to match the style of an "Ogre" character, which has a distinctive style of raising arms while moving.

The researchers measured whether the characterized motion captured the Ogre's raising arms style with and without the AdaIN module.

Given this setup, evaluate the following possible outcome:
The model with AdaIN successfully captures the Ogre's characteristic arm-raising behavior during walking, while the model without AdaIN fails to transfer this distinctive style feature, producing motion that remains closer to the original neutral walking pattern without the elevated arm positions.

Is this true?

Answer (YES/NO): YES